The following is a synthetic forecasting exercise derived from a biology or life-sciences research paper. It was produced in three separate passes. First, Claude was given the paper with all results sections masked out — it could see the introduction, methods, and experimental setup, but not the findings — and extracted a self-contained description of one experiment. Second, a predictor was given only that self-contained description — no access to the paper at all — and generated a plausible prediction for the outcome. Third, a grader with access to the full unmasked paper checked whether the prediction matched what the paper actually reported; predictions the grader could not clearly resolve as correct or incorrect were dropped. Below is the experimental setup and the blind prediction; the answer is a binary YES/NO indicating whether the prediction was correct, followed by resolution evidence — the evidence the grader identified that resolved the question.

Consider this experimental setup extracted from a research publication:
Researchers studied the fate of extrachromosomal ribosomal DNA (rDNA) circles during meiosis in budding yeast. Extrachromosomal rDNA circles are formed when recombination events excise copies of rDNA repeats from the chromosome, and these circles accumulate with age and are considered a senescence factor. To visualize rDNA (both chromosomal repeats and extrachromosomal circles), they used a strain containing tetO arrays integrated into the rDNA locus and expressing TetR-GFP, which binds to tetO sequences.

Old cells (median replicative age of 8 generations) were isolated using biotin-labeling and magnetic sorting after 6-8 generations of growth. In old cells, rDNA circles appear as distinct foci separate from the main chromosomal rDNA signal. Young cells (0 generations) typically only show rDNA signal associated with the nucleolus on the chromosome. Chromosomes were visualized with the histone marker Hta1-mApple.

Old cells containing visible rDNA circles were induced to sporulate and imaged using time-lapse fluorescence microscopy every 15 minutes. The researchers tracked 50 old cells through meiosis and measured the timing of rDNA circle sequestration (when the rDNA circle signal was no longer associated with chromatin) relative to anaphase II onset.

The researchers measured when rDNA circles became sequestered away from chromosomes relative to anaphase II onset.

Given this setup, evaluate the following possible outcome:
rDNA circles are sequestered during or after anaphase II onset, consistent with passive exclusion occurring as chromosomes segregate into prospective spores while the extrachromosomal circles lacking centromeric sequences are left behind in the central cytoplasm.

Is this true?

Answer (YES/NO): YES